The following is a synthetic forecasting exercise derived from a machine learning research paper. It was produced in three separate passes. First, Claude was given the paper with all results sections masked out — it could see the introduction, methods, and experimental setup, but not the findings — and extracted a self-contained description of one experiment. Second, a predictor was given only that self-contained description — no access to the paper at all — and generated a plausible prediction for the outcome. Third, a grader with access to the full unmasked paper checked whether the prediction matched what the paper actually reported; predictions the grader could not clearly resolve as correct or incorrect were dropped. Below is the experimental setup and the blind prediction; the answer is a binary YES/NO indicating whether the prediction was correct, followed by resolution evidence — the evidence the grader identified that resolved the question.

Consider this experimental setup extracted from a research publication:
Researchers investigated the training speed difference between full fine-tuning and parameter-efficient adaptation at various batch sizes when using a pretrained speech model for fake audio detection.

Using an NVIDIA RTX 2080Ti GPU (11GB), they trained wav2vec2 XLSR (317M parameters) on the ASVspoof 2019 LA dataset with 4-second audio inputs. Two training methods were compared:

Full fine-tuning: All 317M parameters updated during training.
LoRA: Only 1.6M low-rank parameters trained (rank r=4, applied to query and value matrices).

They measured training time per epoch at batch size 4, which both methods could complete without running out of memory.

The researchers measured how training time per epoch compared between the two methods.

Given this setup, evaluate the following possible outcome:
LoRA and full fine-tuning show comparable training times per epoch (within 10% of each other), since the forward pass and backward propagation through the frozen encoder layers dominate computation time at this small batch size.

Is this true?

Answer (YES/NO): NO